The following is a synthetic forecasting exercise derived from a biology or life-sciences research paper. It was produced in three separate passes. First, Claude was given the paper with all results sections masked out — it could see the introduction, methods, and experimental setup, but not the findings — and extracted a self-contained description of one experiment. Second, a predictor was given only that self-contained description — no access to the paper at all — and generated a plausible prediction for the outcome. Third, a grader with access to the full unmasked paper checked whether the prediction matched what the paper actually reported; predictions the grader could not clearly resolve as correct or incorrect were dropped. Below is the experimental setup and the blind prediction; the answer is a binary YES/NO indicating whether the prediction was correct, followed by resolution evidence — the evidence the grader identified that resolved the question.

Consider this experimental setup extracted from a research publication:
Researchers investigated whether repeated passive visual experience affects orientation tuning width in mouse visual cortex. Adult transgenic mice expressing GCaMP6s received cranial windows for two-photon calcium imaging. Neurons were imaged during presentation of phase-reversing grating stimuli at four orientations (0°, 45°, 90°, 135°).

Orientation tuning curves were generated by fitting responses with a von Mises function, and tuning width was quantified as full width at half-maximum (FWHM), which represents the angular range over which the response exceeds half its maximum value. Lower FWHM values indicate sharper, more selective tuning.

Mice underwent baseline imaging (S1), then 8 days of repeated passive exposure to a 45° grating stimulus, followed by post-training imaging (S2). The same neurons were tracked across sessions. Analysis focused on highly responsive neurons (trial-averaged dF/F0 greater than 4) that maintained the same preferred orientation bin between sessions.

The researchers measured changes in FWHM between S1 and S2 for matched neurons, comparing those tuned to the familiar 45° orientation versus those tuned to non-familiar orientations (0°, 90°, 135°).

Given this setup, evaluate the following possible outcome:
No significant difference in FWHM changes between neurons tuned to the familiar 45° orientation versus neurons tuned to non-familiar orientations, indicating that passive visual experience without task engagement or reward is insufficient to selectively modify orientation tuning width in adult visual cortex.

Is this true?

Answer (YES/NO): NO